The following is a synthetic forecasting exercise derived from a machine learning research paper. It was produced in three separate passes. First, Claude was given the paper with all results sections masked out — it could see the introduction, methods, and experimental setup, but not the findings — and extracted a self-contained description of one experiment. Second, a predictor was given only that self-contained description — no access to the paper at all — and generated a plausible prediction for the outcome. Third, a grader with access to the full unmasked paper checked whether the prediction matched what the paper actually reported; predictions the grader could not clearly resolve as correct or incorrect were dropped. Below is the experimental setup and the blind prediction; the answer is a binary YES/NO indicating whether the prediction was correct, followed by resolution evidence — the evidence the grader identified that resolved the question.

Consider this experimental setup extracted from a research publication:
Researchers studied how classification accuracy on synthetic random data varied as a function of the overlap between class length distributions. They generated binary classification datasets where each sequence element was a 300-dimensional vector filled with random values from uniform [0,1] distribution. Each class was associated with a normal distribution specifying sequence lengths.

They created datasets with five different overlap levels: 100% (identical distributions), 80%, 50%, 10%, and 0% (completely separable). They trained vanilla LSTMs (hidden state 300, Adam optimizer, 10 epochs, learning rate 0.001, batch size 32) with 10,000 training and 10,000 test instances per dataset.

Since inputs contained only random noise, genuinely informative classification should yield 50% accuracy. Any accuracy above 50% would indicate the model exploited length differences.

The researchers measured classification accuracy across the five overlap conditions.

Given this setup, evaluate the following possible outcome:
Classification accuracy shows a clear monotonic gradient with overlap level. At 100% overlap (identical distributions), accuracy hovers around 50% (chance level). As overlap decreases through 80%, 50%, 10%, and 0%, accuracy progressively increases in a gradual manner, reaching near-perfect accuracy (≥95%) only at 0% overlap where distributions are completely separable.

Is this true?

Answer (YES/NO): NO